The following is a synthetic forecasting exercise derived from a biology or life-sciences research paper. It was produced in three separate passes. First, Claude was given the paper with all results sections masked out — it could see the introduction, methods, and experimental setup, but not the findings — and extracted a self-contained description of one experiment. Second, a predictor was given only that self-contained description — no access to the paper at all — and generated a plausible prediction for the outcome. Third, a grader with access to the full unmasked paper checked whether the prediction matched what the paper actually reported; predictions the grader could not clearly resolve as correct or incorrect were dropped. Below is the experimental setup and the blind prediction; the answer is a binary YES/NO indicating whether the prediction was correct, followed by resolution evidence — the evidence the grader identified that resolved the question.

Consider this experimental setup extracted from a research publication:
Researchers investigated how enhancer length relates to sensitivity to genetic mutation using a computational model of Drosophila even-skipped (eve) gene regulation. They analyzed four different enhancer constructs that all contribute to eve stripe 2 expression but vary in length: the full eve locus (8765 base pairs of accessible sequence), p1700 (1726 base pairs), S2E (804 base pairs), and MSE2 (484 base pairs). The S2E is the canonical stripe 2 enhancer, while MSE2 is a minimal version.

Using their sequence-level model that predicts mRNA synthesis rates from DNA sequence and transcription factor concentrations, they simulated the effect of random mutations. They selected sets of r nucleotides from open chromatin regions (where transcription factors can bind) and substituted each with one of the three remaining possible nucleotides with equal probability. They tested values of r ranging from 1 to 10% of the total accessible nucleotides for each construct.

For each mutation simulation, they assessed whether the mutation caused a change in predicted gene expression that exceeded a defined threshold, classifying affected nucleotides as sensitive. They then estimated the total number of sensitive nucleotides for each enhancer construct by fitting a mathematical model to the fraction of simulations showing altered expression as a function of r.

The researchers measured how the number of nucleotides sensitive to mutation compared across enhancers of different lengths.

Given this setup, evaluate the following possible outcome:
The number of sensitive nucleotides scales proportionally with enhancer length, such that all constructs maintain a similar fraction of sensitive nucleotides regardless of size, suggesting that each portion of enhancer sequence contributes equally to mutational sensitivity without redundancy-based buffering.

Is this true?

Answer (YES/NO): NO